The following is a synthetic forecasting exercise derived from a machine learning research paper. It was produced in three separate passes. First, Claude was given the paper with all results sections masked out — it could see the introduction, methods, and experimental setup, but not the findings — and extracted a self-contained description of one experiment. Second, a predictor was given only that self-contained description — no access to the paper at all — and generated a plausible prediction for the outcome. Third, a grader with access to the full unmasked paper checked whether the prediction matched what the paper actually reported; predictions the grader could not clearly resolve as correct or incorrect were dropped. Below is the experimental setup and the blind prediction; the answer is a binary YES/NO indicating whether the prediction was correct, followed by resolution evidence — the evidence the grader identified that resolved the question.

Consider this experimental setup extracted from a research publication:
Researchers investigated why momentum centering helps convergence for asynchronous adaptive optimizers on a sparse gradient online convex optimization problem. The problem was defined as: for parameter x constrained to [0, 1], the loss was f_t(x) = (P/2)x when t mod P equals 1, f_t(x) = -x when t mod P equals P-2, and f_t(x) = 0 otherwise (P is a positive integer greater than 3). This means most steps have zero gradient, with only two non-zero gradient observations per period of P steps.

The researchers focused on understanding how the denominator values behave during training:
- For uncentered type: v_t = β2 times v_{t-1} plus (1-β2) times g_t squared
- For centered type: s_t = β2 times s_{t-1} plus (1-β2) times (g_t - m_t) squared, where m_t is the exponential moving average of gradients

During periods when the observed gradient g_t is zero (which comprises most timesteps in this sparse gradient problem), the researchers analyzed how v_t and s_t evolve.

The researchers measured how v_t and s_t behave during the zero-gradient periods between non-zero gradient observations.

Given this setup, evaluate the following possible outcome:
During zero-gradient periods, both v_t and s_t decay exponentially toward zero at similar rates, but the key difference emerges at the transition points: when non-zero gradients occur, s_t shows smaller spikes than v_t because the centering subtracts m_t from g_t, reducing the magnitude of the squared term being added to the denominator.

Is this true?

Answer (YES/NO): NO